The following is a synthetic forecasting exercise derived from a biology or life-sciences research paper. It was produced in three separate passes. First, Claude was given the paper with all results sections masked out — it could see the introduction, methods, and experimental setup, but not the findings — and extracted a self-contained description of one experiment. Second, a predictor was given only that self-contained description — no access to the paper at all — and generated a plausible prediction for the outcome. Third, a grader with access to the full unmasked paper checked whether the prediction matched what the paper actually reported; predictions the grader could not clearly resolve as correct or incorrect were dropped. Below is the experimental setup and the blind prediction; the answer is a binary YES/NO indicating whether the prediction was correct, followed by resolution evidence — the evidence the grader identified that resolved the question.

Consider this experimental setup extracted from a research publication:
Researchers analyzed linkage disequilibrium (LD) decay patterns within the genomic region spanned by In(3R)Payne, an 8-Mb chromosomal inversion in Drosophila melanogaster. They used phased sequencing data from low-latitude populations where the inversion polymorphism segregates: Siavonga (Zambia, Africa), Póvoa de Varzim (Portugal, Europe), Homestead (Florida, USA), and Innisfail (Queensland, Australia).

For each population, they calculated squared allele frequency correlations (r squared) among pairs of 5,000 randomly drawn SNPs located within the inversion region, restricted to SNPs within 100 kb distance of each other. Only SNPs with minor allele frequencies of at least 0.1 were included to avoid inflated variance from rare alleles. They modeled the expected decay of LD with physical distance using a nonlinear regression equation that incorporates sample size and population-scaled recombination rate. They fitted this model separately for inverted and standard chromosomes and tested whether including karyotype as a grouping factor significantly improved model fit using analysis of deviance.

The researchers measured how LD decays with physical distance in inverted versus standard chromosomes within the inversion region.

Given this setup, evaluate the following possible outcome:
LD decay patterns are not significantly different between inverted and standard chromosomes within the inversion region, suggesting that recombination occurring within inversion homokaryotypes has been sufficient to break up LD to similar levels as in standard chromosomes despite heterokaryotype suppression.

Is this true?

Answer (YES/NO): NO